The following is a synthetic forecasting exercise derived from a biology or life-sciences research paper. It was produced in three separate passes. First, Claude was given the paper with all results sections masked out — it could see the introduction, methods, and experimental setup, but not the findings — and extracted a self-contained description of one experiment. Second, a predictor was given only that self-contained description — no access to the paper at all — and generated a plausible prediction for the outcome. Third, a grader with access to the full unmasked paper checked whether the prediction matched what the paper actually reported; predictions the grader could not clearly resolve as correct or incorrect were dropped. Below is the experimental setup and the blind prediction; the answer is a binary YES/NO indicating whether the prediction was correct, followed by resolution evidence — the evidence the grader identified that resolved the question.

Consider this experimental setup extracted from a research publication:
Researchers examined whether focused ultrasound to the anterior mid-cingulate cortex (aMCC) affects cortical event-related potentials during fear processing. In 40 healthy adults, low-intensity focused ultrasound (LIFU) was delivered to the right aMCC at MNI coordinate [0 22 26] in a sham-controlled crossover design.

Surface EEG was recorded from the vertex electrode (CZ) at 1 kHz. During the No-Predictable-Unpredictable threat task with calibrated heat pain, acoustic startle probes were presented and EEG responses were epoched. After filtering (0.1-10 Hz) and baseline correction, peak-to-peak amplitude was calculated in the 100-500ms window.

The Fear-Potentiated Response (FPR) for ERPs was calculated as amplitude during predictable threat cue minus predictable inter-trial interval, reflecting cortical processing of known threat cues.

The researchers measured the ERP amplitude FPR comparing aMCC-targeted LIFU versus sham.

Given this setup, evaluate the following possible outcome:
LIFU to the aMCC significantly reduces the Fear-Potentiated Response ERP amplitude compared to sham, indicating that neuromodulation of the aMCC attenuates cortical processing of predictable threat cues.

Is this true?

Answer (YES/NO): YES